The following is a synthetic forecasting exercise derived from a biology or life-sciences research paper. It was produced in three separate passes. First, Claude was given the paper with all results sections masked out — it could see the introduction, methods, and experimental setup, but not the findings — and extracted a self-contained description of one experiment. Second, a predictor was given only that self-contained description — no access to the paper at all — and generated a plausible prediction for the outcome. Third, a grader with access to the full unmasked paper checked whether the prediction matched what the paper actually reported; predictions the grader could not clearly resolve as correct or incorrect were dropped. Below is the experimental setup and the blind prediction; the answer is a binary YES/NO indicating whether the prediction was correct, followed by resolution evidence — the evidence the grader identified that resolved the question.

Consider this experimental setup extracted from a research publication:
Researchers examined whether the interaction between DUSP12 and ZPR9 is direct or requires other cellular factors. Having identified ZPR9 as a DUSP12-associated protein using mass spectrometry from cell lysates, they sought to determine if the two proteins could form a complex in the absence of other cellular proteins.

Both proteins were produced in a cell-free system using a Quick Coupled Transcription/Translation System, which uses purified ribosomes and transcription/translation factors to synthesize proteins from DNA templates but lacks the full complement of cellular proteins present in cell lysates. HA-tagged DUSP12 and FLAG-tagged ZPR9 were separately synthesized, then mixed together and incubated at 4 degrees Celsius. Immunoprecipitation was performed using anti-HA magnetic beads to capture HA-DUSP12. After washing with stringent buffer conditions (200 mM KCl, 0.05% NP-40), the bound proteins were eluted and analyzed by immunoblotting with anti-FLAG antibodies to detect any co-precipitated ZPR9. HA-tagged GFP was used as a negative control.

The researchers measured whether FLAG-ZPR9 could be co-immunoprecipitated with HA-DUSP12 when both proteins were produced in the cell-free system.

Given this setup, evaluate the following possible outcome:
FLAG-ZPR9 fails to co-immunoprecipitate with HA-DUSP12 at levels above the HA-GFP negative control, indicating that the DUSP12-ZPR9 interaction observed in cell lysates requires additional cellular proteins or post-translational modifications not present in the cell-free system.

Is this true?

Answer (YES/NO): NO